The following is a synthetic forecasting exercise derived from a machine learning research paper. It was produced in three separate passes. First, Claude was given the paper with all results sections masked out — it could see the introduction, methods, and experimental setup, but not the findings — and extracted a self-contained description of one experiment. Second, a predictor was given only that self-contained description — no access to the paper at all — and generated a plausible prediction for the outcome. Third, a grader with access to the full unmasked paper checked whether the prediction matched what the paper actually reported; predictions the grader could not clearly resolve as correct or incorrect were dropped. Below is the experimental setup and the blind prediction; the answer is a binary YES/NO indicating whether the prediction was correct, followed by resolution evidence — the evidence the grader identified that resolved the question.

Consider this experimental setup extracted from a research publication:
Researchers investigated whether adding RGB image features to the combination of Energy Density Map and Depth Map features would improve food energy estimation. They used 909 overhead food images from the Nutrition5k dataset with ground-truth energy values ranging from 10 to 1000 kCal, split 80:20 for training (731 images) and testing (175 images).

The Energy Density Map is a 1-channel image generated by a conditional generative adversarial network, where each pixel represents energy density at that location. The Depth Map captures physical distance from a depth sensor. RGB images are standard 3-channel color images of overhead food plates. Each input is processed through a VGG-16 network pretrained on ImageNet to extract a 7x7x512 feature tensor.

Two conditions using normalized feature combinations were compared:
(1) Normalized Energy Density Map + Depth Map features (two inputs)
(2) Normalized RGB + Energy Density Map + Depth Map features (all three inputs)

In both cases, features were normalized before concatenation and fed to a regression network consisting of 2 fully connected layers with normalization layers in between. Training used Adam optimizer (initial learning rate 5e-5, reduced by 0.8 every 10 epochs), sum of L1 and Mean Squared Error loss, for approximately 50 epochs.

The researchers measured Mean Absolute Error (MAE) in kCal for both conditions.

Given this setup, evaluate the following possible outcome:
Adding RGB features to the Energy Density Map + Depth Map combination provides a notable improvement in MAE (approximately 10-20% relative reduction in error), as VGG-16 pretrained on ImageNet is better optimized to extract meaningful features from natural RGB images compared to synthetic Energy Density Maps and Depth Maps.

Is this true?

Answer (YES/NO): NO